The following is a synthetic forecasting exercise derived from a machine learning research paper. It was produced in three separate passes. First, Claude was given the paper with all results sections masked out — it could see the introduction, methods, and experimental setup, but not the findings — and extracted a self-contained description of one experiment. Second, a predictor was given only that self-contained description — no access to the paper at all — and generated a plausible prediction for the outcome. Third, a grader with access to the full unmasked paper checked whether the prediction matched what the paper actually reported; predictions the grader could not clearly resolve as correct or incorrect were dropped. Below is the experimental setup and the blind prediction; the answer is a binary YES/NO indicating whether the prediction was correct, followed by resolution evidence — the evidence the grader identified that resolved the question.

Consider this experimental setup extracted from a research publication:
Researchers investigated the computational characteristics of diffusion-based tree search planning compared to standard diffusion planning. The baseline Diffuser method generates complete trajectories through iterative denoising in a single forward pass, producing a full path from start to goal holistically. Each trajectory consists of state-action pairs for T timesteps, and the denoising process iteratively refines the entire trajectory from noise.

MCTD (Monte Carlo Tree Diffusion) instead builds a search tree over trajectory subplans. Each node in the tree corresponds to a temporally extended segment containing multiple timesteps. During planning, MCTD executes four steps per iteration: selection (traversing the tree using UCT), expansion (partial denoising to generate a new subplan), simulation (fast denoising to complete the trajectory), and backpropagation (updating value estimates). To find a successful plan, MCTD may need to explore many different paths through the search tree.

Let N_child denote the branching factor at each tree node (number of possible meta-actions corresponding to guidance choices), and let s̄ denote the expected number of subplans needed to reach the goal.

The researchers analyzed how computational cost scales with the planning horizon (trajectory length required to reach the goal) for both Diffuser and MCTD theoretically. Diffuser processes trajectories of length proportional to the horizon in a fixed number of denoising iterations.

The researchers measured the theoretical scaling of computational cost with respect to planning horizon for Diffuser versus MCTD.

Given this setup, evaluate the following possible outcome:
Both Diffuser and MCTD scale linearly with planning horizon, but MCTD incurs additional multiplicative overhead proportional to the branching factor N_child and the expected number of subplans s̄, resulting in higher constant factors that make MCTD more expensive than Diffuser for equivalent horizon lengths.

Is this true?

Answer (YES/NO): NO